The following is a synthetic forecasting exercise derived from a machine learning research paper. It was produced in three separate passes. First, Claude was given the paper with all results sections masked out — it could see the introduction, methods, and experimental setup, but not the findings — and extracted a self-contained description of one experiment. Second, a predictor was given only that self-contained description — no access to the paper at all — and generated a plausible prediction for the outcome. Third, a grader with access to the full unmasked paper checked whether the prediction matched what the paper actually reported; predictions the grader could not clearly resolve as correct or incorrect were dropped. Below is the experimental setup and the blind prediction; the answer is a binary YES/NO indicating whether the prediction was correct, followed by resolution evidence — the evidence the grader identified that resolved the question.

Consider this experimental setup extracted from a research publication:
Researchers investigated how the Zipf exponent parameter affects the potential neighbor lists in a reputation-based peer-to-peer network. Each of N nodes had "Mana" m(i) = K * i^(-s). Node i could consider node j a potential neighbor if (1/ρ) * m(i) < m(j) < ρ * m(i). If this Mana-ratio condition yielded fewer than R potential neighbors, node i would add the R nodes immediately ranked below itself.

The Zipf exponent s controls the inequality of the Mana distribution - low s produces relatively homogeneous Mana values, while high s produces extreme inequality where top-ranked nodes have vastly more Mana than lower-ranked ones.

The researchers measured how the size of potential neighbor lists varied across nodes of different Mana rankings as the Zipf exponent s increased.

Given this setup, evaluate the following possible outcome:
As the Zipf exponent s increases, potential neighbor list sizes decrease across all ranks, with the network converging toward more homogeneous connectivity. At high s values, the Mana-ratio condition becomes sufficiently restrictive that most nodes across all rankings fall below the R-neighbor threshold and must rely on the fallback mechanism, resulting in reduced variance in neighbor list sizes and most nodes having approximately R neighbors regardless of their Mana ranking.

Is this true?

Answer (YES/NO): NO